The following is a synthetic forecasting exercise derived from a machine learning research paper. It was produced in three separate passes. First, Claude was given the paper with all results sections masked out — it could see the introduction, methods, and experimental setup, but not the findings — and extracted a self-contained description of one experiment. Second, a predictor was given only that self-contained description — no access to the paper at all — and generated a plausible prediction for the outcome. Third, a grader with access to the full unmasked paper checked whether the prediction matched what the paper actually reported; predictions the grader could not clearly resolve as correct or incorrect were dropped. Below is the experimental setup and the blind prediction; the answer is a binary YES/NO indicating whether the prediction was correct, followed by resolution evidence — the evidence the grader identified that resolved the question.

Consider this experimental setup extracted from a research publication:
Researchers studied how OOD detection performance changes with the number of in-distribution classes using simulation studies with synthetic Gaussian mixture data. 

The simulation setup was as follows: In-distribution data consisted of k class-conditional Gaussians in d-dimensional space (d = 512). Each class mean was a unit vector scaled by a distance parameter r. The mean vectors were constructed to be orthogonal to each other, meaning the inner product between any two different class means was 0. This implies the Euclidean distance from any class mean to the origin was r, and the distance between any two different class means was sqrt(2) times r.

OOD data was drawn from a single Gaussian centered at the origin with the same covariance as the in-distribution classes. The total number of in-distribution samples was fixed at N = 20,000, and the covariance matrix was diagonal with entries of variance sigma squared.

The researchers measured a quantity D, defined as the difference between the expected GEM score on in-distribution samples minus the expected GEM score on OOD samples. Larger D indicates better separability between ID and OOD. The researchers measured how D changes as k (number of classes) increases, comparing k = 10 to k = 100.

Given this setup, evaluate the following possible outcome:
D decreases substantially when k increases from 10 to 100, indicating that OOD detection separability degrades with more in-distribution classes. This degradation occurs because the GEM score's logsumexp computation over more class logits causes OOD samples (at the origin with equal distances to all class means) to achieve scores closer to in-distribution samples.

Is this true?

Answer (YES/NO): YES